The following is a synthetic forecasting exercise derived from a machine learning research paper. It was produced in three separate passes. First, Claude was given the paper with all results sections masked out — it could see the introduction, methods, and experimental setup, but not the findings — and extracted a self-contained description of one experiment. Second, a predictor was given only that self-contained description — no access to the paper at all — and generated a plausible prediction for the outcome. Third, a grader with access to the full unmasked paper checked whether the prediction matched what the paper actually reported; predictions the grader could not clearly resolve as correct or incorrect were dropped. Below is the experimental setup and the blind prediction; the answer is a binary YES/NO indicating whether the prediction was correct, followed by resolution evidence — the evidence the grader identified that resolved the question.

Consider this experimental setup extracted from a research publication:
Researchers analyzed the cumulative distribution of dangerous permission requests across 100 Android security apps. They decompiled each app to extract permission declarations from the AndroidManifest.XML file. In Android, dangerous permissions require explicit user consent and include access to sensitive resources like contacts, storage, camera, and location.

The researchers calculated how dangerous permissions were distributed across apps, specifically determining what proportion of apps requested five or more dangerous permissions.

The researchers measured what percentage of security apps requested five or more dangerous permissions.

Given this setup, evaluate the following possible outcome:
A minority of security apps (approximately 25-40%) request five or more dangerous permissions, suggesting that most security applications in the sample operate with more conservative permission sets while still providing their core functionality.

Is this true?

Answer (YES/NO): NO